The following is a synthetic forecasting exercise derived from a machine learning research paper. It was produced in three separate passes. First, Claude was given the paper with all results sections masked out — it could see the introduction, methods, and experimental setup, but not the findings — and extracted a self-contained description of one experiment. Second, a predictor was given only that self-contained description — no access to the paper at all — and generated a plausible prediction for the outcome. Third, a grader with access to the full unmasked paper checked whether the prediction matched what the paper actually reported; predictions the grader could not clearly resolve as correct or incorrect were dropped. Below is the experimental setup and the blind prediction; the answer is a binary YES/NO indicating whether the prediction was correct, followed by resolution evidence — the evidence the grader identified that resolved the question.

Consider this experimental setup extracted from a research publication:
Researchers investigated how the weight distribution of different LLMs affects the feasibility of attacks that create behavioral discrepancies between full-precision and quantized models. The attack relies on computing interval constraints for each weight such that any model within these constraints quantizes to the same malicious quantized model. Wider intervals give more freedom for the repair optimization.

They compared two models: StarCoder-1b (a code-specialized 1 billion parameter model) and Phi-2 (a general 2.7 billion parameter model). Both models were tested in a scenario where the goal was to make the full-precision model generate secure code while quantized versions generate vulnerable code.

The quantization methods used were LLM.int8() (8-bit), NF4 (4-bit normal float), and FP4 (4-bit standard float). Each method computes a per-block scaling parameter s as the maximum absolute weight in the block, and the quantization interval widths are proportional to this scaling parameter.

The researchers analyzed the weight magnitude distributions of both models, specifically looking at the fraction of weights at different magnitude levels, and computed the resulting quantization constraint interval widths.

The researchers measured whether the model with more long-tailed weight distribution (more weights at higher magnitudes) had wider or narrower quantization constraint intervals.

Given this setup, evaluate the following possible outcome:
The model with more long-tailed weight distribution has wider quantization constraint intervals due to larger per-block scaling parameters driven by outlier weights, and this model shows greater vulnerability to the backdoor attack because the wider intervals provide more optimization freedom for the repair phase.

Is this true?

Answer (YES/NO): YES